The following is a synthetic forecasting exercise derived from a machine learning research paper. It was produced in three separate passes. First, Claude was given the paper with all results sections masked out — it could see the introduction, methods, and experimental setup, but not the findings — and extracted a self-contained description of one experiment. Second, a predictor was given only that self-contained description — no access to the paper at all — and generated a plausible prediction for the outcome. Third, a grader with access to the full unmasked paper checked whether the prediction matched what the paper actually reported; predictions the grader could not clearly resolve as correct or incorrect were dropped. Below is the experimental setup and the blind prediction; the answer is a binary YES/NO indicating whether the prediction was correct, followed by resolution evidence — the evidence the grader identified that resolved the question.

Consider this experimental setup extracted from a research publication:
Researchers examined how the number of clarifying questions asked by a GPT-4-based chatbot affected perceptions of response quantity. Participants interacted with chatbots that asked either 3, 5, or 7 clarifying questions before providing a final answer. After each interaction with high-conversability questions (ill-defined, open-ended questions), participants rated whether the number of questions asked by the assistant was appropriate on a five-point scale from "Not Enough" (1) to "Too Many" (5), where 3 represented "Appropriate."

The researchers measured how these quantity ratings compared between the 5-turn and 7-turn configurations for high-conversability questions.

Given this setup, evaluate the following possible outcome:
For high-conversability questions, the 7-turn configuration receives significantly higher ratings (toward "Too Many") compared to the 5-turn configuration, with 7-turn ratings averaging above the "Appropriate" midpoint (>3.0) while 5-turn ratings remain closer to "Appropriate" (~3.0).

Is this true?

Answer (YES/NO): NO